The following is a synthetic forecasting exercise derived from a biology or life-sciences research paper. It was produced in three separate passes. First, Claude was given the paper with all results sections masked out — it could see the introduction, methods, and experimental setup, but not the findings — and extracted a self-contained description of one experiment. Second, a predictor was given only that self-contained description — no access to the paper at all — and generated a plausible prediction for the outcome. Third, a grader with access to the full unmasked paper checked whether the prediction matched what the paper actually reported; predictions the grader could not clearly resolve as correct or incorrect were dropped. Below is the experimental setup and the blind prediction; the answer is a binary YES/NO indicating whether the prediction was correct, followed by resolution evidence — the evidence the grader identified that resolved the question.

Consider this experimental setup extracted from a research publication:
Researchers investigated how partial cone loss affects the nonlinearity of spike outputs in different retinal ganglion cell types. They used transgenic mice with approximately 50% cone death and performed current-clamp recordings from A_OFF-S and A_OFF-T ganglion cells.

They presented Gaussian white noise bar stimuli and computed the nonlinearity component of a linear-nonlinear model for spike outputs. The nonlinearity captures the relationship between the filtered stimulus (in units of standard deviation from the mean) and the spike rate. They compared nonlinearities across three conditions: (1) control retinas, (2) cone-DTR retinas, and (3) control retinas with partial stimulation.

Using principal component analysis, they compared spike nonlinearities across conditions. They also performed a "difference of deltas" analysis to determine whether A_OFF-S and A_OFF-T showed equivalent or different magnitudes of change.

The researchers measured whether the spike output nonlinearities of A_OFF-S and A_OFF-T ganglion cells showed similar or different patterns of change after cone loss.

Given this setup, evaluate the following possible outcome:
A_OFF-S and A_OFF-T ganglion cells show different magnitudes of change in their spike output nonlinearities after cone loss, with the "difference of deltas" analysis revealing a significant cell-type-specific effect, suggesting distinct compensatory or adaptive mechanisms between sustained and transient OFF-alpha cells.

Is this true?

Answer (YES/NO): YES